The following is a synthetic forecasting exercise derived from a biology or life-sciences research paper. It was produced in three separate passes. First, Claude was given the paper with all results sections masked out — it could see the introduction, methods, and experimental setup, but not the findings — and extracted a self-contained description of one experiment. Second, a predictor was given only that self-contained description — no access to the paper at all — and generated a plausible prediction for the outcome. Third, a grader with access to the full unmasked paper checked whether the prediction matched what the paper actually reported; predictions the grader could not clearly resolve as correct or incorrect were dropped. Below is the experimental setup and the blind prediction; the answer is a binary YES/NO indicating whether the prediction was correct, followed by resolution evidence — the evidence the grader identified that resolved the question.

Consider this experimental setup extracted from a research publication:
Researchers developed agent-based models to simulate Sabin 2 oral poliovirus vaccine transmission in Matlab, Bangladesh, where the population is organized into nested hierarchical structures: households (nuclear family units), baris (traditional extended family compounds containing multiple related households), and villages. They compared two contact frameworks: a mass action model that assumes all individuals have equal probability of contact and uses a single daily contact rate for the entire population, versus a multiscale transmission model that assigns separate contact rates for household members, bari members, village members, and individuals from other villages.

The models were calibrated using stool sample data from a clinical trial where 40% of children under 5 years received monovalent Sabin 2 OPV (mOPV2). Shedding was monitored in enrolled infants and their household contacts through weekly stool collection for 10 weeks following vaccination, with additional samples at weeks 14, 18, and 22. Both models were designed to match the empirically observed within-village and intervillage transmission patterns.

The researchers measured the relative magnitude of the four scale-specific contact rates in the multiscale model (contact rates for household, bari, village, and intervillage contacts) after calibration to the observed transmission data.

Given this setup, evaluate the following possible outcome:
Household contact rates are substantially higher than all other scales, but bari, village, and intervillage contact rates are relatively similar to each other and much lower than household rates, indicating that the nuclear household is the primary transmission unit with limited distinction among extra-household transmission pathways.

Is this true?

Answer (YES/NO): NO